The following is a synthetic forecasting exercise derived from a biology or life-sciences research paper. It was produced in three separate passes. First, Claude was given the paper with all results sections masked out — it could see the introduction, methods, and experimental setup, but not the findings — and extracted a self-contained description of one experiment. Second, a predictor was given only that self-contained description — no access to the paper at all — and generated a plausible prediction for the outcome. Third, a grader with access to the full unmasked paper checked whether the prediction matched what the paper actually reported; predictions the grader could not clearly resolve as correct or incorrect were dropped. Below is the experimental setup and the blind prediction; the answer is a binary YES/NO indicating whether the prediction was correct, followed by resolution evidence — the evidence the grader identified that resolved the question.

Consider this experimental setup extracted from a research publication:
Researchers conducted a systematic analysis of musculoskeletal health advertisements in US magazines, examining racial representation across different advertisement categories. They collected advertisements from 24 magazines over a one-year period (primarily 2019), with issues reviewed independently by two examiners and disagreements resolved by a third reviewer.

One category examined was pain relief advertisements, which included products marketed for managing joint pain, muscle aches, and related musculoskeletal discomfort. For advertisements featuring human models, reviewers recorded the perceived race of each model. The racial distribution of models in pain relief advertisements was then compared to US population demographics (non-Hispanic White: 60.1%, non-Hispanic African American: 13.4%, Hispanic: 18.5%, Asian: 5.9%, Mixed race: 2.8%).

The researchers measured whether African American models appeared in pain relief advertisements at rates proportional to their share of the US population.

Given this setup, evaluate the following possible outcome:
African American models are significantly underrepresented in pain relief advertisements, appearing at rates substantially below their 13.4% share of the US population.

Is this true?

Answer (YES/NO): YES